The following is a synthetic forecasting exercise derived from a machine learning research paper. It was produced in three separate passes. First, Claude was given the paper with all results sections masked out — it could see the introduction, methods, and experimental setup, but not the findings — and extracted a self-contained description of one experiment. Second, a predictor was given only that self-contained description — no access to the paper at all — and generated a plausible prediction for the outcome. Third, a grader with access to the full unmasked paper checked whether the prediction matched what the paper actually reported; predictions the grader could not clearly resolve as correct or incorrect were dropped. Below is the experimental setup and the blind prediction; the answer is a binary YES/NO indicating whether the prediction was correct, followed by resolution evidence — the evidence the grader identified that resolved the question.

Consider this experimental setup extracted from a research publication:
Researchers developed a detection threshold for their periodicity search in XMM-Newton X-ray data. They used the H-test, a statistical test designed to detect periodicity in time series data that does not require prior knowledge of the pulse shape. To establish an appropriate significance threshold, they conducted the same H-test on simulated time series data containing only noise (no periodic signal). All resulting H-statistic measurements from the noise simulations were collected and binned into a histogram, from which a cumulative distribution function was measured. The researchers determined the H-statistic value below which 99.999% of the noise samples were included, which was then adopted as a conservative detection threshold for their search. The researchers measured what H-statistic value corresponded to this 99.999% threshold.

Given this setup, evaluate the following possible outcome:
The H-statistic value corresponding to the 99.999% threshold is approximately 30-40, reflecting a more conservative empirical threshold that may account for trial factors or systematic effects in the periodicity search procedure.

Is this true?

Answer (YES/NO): NO